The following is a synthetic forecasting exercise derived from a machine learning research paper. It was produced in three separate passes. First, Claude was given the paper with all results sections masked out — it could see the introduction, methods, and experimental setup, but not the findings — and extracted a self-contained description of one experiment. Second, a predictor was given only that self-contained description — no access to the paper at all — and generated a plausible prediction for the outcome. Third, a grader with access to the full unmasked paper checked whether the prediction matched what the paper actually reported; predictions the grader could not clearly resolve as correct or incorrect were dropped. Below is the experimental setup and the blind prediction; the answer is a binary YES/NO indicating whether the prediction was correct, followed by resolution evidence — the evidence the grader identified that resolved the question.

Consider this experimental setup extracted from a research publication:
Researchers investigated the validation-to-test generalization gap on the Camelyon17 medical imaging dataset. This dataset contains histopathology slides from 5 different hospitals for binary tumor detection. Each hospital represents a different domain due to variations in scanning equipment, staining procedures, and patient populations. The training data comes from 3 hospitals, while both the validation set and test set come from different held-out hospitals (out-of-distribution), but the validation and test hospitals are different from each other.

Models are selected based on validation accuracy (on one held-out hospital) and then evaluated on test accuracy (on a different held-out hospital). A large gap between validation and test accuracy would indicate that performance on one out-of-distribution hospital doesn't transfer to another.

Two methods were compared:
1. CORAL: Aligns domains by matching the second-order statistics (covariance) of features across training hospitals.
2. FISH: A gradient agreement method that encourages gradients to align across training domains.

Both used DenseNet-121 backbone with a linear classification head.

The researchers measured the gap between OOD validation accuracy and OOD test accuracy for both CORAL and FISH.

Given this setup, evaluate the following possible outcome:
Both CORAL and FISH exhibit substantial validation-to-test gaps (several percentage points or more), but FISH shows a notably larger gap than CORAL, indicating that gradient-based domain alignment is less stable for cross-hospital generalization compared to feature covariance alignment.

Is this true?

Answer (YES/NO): NO